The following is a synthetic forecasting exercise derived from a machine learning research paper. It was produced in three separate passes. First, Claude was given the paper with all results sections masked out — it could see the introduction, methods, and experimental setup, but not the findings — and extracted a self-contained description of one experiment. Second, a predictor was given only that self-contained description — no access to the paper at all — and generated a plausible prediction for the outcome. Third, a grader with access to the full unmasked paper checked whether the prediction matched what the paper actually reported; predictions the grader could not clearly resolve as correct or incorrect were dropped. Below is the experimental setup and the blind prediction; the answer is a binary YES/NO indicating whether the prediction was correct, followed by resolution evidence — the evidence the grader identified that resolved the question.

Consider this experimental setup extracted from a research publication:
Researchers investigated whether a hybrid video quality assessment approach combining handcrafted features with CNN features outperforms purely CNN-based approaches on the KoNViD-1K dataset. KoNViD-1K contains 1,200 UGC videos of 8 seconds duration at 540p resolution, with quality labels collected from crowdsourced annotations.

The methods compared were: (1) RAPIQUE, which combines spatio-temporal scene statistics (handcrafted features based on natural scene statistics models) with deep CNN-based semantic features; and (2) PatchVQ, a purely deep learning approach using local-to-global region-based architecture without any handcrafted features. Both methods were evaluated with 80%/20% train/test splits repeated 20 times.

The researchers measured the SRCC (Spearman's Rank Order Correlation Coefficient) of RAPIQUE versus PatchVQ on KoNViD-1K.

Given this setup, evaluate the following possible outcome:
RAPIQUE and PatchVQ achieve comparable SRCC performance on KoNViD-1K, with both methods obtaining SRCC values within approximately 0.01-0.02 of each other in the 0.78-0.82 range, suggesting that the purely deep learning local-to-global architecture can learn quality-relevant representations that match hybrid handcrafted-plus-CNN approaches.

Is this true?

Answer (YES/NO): NO